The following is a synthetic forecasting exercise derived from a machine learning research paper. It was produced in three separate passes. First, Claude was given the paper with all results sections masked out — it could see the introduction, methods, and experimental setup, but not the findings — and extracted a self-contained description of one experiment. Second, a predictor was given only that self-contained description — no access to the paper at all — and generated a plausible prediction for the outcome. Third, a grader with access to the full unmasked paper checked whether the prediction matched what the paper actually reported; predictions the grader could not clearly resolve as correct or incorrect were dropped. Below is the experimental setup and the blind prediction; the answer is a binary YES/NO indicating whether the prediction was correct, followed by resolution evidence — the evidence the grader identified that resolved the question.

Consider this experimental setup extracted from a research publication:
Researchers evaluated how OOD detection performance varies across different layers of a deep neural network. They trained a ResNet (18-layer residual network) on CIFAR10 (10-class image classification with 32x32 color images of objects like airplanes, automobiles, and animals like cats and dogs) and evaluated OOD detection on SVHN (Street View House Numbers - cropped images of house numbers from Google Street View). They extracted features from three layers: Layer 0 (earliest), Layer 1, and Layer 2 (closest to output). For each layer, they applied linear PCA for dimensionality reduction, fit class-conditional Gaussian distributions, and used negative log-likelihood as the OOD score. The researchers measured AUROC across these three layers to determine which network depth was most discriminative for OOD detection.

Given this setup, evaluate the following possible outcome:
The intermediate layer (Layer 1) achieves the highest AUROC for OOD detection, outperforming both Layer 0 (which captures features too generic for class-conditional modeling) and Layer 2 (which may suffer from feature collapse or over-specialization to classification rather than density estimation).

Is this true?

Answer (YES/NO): NO